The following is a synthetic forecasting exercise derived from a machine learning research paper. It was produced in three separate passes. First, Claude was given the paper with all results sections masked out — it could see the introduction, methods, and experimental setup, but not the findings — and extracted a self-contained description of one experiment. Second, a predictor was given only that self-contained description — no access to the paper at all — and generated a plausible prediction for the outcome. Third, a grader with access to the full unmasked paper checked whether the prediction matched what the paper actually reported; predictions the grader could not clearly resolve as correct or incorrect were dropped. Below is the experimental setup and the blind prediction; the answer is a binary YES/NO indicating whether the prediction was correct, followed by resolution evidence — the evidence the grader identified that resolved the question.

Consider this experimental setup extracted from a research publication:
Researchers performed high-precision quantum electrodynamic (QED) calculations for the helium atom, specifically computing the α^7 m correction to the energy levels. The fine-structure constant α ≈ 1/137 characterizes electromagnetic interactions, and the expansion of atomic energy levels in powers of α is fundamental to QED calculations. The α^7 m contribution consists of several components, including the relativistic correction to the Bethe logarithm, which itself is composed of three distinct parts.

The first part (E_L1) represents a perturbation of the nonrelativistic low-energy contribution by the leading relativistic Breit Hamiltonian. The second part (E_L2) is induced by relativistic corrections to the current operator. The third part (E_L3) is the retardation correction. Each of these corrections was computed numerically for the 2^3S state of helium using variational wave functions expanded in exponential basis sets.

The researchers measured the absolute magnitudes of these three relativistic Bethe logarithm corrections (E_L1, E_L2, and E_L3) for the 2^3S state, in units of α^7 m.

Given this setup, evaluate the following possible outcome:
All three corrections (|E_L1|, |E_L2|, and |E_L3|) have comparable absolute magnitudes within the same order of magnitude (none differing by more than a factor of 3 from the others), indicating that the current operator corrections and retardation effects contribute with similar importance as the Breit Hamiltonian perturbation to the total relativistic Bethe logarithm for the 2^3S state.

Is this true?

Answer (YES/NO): NO